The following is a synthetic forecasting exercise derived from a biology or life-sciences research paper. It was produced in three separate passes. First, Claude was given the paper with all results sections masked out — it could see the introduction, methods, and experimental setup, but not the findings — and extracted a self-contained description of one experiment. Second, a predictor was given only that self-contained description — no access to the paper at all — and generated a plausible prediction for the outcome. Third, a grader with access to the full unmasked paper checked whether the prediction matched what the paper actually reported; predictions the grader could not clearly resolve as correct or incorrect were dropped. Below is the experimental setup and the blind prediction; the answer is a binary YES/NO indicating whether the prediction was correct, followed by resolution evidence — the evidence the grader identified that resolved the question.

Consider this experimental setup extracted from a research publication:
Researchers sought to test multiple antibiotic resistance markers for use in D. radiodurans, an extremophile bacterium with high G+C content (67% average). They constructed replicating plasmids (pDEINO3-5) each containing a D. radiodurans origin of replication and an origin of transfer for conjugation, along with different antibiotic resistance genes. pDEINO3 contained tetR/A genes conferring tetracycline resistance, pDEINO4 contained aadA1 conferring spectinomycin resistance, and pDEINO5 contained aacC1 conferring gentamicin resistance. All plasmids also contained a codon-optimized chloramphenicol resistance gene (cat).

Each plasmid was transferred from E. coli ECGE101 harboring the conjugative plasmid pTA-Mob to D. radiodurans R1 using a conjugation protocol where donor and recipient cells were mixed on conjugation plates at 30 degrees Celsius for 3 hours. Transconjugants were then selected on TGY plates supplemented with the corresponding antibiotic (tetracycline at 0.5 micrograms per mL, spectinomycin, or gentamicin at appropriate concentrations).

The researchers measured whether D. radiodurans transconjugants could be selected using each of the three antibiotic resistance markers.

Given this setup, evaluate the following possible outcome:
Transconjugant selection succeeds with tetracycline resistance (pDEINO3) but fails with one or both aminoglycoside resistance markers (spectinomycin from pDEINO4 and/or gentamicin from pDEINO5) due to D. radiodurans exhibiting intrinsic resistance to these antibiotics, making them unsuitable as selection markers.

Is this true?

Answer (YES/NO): NO